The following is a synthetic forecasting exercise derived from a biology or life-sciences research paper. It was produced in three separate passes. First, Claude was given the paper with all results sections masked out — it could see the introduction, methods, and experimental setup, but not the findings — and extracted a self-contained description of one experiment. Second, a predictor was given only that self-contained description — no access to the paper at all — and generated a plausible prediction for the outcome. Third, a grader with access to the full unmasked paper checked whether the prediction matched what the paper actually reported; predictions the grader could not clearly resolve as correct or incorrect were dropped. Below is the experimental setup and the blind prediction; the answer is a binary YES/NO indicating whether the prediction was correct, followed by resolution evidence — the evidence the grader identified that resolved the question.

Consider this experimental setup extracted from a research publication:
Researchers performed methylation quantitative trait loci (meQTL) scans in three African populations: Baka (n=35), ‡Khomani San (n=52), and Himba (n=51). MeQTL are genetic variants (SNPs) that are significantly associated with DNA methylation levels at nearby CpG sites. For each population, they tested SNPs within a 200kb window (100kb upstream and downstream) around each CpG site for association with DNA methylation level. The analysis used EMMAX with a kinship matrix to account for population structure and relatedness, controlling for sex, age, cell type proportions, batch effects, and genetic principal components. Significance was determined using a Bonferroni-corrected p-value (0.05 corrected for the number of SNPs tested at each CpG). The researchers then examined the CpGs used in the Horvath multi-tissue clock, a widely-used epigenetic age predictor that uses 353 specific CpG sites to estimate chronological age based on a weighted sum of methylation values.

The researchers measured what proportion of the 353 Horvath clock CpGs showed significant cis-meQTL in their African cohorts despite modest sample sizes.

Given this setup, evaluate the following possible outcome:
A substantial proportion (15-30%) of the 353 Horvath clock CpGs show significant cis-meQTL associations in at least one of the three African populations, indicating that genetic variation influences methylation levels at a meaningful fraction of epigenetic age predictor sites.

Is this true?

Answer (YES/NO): NO